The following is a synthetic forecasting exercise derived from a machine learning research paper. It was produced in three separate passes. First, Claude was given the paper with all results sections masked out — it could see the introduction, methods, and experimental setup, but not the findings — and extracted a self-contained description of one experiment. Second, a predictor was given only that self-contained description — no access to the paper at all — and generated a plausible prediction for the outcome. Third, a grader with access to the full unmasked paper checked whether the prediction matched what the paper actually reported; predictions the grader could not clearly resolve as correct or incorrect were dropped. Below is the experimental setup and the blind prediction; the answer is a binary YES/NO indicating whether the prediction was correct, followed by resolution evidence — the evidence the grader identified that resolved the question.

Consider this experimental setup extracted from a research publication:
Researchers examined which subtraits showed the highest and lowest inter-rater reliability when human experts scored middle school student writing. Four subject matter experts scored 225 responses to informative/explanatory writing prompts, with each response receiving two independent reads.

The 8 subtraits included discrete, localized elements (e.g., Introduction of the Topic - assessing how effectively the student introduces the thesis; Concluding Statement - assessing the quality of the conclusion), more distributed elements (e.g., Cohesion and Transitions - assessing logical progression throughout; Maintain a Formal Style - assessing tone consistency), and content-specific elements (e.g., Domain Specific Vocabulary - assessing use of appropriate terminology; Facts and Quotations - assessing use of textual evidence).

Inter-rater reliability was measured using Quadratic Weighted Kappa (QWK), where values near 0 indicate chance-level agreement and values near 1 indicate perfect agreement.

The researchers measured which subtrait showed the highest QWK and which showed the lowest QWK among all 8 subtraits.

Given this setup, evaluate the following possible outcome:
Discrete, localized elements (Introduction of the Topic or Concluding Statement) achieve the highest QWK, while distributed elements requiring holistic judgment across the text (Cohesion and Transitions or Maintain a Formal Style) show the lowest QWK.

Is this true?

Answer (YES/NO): NO